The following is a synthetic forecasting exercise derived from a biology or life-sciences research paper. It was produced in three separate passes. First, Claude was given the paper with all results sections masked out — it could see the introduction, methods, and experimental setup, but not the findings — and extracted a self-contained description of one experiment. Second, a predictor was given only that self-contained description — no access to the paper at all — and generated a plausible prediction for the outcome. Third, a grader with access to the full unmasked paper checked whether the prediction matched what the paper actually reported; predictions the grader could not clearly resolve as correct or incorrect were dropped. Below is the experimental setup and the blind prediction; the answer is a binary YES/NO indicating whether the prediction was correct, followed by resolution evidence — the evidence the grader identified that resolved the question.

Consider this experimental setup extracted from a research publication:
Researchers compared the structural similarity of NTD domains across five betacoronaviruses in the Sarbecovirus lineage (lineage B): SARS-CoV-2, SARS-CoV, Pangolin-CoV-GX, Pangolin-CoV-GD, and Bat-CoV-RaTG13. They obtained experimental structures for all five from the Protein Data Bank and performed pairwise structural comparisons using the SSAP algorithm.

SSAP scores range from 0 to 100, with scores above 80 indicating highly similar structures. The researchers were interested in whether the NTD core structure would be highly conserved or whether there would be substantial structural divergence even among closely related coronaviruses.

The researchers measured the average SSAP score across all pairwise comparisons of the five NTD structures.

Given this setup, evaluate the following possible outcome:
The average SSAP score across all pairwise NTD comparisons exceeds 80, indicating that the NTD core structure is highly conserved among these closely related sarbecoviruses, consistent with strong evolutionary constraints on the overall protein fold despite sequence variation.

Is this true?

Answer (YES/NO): YES